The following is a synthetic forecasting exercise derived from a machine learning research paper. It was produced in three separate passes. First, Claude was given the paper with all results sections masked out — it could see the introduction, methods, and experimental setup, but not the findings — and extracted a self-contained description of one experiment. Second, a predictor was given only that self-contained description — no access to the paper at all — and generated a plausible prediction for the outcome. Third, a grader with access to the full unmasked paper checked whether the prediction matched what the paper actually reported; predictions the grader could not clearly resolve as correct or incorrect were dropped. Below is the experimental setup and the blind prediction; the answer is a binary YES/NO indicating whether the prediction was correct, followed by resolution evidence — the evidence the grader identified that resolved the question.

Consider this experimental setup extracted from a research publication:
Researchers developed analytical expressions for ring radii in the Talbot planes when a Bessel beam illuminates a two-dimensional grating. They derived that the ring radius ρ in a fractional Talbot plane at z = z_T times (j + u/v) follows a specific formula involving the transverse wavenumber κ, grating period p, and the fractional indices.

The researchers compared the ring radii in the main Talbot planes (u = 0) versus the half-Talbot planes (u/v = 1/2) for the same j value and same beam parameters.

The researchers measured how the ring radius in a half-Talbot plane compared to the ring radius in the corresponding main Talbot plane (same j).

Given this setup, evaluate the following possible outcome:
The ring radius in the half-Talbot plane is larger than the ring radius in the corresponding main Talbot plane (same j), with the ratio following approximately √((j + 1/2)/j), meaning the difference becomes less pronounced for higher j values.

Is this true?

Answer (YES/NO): NO